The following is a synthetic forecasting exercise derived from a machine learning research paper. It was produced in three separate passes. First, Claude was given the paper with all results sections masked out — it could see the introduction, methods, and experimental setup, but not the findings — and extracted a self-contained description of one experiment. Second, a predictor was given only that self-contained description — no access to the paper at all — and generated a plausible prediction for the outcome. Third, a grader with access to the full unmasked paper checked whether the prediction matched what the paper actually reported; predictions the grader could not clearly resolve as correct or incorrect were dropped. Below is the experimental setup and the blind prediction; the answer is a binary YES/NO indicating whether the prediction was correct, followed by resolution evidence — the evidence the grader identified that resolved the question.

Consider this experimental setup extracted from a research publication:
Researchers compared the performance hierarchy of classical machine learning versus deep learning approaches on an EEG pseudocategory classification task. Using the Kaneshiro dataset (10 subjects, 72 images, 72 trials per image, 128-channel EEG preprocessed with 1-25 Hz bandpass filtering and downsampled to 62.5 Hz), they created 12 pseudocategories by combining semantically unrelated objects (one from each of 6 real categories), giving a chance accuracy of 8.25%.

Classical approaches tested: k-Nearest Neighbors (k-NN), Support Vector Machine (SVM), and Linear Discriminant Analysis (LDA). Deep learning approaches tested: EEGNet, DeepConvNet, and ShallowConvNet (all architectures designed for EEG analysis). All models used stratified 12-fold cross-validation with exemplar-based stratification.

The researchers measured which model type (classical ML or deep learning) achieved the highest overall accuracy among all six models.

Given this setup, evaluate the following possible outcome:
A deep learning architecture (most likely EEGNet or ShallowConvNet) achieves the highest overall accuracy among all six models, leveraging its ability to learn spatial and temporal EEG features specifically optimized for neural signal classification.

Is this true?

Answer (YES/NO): YES